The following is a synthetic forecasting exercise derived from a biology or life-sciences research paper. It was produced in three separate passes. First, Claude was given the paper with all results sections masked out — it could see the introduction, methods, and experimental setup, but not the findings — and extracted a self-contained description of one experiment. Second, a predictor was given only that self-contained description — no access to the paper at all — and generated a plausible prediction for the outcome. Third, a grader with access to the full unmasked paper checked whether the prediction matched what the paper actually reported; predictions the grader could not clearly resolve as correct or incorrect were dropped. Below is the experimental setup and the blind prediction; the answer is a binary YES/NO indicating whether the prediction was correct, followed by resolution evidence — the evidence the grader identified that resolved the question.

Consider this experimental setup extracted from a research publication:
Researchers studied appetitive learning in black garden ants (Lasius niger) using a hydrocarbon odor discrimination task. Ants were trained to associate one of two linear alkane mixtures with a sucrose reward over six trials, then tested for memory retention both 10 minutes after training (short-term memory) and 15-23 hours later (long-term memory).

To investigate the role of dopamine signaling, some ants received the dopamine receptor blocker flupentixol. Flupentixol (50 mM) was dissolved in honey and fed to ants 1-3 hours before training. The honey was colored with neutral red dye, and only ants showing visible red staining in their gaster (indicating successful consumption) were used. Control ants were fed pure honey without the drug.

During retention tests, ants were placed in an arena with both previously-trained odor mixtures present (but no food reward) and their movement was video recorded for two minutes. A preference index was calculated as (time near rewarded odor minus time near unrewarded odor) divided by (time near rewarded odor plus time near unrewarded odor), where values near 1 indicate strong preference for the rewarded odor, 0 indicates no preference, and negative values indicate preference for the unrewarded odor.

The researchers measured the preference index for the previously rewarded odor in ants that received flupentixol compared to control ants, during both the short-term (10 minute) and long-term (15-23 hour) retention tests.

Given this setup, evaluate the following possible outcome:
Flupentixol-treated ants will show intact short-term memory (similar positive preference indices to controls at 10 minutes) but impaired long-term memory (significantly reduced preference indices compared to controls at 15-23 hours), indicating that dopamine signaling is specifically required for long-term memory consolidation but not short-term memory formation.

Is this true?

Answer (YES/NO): NO